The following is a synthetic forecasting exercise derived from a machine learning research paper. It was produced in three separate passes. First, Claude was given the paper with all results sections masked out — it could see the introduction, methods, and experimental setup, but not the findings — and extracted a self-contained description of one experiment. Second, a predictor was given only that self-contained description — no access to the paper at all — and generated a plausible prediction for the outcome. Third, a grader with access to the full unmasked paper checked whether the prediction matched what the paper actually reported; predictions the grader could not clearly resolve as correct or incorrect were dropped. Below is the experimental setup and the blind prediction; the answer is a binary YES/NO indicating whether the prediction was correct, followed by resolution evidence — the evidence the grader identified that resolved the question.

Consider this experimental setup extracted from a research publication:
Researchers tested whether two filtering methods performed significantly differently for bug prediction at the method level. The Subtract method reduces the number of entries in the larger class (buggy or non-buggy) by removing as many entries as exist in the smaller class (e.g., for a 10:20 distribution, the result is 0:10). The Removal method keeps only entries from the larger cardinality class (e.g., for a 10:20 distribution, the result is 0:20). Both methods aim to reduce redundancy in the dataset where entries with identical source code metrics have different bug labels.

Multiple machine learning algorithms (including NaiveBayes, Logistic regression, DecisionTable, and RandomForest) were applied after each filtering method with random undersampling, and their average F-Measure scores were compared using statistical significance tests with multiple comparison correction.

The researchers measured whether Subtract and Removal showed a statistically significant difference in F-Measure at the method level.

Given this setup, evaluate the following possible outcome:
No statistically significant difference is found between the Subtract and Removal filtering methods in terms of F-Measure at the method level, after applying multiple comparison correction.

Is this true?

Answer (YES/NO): YES